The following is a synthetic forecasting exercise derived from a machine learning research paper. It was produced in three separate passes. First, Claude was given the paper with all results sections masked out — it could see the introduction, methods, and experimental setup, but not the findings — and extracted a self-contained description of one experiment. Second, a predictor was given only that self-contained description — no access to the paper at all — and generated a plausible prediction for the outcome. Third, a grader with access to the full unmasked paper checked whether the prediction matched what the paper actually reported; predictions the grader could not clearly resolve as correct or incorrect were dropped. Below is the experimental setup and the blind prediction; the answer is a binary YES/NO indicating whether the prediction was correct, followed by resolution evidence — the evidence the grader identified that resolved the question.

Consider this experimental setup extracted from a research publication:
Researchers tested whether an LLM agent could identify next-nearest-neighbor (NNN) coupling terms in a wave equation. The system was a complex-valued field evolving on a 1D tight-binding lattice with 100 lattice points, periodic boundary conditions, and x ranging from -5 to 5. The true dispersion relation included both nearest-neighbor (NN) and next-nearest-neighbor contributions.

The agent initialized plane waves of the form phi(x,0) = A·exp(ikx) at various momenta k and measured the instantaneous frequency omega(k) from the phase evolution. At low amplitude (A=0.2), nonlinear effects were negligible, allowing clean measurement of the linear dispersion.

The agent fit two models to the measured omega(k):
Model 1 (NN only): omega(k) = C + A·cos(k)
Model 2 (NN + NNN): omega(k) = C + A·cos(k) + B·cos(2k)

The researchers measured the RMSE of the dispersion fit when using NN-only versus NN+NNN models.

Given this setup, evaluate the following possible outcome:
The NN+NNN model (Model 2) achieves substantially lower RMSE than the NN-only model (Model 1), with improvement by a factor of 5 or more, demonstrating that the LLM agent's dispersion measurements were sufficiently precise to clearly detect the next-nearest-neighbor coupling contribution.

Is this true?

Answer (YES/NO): YES